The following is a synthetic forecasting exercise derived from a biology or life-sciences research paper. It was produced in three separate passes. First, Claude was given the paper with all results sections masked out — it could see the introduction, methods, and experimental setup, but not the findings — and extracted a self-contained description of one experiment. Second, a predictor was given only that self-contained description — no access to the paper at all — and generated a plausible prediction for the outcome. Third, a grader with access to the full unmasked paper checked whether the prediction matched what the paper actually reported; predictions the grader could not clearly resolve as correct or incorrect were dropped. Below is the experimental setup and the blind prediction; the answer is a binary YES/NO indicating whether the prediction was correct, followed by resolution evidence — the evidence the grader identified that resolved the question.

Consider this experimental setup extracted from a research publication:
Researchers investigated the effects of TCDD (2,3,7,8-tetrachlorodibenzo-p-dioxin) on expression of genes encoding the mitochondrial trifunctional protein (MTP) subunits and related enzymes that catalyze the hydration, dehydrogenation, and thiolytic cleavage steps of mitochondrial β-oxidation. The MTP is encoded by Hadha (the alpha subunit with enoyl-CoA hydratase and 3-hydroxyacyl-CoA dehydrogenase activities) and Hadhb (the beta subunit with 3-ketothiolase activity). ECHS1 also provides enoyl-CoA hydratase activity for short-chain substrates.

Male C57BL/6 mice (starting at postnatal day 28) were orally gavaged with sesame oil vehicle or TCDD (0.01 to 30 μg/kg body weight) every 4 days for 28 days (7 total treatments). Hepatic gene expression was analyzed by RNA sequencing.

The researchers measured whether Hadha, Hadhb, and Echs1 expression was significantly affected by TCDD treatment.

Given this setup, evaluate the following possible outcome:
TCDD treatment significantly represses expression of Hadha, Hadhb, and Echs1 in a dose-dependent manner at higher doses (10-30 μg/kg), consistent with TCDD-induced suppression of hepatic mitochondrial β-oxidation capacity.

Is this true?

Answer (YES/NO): NO